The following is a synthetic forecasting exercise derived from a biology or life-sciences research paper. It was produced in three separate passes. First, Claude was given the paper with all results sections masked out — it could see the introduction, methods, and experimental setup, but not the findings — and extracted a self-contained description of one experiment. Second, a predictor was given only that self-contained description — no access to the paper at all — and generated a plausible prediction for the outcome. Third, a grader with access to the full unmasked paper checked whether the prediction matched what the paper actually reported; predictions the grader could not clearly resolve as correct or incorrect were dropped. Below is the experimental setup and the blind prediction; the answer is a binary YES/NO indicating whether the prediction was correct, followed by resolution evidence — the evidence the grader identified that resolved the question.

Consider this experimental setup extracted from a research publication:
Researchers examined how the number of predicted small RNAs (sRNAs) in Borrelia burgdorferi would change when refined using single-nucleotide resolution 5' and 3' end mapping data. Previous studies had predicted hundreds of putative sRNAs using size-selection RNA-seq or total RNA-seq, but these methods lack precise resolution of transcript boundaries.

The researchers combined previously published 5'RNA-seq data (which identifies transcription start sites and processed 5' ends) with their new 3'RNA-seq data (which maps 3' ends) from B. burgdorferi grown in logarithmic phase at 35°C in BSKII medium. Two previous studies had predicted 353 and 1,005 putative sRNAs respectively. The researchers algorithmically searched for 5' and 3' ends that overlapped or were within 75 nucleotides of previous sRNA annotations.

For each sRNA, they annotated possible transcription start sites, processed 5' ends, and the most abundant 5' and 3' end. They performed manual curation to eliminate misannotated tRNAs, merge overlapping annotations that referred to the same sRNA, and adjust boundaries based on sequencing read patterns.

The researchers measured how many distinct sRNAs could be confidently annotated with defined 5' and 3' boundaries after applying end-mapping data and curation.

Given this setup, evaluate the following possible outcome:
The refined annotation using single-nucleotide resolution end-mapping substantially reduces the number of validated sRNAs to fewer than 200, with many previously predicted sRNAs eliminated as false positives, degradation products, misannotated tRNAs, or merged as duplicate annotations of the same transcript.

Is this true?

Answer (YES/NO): NO